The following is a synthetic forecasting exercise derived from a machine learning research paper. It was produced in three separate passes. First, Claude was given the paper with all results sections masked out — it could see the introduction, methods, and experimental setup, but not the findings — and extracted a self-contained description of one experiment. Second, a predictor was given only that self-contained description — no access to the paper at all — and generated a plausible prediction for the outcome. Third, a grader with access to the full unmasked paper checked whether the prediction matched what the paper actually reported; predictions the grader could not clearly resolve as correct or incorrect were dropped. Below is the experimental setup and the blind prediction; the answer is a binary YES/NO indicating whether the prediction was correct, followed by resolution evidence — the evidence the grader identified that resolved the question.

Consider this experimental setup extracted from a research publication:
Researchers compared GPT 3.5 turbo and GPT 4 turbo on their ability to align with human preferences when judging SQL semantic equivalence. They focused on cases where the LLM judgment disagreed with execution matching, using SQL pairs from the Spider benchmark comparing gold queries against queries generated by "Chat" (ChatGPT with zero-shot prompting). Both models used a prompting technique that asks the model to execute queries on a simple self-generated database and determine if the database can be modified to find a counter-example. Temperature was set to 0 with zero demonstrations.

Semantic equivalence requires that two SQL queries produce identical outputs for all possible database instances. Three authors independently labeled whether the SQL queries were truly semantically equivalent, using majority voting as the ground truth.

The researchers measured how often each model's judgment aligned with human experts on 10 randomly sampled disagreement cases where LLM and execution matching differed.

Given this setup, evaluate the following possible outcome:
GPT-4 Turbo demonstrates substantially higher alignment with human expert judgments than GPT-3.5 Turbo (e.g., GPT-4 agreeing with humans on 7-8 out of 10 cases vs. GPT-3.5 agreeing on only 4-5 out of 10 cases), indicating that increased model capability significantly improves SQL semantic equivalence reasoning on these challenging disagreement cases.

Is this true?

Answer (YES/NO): YES